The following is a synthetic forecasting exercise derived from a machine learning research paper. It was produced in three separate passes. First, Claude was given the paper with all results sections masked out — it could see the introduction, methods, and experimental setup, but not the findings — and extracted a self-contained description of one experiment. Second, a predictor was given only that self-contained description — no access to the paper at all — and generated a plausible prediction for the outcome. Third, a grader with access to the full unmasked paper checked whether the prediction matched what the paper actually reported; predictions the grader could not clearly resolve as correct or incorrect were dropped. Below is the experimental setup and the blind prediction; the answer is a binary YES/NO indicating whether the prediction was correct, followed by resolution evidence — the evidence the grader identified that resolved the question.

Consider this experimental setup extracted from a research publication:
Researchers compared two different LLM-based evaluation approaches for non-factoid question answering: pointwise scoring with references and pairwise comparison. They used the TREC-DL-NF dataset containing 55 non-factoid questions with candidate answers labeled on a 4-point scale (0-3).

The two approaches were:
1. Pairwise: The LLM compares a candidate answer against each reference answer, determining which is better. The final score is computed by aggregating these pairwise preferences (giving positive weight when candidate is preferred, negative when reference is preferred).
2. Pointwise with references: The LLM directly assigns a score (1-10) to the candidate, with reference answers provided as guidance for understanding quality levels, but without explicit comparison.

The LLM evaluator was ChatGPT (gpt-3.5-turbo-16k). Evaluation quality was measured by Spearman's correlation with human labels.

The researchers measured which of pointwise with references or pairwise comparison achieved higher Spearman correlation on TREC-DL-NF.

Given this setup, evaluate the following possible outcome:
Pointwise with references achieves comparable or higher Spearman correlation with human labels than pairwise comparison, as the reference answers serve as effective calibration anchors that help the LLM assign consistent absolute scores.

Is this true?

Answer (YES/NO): YES